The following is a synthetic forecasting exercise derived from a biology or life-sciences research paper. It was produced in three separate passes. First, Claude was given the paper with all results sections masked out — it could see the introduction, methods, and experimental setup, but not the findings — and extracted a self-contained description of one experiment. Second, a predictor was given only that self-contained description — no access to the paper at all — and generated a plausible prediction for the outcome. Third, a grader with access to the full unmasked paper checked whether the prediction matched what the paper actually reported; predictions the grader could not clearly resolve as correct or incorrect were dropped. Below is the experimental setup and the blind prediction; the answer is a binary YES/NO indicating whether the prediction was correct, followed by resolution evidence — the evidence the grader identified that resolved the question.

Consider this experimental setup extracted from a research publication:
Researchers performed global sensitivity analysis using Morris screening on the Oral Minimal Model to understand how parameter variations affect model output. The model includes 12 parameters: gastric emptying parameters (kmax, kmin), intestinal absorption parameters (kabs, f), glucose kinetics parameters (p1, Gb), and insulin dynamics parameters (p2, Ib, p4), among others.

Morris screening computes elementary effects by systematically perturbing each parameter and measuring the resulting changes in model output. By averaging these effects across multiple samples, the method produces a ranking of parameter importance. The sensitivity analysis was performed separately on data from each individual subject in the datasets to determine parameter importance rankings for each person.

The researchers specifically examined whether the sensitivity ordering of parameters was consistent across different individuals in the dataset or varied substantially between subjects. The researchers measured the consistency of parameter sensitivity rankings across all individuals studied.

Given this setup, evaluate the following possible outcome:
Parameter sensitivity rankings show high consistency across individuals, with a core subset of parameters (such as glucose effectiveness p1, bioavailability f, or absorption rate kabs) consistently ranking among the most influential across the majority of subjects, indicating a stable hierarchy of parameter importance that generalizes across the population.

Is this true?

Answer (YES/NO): YES